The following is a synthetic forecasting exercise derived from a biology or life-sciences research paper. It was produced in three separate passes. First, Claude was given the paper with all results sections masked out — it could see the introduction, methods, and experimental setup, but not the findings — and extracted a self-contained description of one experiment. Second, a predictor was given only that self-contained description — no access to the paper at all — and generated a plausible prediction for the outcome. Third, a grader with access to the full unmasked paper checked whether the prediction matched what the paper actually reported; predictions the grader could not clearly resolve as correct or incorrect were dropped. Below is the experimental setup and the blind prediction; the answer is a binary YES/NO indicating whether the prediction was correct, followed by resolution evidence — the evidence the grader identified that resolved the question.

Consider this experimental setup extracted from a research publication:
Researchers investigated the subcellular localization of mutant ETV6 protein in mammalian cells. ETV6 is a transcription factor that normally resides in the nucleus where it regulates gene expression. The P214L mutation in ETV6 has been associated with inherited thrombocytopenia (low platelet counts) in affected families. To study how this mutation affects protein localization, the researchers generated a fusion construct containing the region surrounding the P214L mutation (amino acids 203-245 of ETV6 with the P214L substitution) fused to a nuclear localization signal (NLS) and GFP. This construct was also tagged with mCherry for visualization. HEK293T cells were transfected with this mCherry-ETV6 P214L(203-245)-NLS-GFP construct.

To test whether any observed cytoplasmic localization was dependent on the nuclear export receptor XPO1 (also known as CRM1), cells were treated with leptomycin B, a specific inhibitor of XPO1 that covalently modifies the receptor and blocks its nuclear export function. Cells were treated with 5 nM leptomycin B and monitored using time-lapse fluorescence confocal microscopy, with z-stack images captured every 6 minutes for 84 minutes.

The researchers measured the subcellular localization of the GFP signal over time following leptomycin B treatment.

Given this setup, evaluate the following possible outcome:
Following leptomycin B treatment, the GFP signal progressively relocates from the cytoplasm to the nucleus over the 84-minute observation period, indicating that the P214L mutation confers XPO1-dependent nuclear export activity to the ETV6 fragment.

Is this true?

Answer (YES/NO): YES